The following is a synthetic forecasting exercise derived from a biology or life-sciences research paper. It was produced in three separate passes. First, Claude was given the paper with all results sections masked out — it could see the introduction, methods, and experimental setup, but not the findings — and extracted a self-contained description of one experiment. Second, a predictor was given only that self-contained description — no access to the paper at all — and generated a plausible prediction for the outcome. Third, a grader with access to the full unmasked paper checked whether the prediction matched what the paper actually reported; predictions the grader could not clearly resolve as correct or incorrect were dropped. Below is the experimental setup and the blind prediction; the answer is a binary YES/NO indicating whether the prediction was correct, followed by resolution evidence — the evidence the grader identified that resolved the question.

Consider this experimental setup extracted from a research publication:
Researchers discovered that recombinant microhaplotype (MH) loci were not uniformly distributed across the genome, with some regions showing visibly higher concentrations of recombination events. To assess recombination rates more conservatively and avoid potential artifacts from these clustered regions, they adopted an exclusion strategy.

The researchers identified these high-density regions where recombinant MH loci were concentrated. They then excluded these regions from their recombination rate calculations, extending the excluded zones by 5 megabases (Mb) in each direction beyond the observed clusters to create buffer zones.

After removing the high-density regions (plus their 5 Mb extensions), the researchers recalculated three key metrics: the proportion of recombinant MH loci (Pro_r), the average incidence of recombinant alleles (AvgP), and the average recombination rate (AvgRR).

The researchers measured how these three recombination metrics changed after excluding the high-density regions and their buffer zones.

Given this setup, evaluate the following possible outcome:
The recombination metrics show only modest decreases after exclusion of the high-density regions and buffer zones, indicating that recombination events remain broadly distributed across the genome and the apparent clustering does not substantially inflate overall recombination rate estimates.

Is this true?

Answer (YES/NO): YES